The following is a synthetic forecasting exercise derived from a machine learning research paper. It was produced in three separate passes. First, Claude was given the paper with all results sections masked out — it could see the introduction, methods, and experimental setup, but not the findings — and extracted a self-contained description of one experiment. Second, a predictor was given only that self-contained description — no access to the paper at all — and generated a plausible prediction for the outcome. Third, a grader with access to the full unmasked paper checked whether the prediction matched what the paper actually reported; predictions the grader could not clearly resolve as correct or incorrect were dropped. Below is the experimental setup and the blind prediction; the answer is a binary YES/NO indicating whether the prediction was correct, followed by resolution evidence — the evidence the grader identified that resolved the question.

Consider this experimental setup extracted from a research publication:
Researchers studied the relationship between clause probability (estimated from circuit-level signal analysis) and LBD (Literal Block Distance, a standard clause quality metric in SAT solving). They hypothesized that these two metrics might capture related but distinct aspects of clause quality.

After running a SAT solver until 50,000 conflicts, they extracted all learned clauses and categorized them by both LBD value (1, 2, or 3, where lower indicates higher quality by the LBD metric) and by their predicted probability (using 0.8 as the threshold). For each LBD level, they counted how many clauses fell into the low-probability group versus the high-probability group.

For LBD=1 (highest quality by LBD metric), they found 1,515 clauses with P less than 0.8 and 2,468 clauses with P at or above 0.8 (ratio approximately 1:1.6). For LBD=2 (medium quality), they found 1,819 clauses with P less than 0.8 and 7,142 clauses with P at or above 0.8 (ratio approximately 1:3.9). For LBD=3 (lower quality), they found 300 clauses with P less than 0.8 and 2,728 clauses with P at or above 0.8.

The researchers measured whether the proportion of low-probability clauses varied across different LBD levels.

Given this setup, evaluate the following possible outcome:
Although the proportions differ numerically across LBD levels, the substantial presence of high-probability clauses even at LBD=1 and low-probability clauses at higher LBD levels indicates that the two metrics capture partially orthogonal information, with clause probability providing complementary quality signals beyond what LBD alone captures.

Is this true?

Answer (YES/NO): YES